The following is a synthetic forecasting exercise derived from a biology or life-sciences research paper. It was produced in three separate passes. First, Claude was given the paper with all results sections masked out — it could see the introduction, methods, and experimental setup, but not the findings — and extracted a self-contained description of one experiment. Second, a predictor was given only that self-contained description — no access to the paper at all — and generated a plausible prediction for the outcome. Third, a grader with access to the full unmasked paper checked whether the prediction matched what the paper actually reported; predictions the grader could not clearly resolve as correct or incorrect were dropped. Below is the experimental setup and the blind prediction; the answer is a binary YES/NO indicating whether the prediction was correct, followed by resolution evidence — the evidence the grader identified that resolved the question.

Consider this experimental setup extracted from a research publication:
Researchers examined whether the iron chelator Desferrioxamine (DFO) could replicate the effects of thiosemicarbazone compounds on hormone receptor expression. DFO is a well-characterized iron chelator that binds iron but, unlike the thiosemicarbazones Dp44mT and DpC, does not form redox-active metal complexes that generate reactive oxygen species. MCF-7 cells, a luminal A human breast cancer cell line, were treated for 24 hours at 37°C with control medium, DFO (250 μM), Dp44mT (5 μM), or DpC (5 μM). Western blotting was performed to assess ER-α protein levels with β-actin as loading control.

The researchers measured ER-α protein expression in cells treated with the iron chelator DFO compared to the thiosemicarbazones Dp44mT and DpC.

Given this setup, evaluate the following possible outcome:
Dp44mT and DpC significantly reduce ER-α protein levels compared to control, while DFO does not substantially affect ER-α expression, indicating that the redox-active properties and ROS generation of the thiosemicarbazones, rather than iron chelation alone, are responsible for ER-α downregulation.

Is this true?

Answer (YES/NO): NO